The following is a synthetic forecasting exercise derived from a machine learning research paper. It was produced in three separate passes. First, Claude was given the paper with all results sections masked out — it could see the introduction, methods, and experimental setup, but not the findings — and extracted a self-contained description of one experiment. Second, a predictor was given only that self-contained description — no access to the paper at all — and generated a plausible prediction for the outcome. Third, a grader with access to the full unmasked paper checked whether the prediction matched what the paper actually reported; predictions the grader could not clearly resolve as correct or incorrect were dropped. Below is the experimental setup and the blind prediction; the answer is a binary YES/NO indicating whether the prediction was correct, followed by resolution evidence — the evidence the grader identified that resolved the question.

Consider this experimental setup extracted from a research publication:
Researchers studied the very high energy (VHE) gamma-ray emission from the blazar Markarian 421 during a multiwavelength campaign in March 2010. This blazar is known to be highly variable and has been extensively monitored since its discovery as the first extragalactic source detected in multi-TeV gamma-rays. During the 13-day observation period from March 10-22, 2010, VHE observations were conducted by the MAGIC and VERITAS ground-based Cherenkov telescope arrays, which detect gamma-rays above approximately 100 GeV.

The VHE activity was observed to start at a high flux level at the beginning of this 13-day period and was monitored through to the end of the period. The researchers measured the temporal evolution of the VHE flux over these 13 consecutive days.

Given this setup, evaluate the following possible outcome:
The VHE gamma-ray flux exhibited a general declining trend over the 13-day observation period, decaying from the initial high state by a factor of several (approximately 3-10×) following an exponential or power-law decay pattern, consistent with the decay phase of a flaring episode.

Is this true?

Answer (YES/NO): NO